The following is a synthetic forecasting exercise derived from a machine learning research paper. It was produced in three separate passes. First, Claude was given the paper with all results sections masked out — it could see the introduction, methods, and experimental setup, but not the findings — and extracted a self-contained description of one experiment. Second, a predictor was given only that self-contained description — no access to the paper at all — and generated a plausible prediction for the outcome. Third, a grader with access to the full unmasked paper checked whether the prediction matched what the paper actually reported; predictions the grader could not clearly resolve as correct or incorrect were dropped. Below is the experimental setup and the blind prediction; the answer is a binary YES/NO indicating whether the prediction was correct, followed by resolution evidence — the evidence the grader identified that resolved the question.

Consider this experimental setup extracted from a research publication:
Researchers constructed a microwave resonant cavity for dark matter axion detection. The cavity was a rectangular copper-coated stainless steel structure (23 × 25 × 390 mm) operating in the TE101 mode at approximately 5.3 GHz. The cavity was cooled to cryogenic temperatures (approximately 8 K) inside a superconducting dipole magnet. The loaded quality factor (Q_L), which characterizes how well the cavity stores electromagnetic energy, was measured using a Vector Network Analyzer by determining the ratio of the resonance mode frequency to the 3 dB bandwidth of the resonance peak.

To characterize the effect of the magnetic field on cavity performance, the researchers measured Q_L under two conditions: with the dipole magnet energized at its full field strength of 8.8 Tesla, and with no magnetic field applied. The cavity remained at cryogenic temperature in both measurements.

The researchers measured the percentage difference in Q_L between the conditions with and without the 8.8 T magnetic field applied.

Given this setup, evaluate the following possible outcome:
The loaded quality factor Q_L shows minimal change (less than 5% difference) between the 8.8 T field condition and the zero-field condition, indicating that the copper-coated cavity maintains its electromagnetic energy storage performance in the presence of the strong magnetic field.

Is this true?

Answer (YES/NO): NO